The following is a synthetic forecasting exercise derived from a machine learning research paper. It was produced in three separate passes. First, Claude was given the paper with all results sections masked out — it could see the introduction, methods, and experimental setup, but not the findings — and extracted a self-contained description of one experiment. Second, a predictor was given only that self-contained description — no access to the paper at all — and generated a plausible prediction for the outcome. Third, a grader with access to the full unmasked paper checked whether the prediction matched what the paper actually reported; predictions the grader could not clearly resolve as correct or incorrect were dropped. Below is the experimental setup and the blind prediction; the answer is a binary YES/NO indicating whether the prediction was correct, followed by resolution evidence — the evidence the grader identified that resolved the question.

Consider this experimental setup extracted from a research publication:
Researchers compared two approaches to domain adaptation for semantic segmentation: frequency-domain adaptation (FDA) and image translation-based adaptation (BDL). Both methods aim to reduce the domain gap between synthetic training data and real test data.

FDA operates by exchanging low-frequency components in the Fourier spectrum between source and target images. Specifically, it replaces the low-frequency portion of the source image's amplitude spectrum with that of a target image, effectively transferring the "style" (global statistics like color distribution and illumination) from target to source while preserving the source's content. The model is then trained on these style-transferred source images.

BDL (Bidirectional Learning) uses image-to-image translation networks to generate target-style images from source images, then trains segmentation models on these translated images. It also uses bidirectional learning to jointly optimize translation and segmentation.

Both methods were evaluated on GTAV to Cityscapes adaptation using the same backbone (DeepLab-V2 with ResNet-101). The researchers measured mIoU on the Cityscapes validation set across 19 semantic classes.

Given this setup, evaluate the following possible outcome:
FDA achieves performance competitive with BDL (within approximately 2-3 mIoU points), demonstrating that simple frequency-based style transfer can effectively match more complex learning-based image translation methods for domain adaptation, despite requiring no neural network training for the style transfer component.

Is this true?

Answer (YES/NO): YES